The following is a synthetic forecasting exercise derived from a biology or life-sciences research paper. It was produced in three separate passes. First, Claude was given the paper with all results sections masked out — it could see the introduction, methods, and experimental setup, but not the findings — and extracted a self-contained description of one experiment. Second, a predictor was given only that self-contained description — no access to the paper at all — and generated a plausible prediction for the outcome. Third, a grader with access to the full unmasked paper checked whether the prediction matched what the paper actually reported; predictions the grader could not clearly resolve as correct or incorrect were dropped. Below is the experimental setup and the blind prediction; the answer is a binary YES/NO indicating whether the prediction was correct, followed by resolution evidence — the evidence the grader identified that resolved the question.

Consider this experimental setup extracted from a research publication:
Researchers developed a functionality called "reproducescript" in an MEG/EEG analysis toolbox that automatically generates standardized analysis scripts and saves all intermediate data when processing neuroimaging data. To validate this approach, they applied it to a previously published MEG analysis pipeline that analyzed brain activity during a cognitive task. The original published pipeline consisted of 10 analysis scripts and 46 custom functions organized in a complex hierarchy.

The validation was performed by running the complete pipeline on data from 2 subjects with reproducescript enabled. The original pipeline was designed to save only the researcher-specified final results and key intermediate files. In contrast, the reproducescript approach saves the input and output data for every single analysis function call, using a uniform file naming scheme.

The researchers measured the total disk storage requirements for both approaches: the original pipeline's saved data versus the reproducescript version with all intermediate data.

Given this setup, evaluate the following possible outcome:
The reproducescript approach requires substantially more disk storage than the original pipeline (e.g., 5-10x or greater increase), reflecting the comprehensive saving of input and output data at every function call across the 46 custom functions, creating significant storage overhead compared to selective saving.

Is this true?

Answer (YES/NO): YES